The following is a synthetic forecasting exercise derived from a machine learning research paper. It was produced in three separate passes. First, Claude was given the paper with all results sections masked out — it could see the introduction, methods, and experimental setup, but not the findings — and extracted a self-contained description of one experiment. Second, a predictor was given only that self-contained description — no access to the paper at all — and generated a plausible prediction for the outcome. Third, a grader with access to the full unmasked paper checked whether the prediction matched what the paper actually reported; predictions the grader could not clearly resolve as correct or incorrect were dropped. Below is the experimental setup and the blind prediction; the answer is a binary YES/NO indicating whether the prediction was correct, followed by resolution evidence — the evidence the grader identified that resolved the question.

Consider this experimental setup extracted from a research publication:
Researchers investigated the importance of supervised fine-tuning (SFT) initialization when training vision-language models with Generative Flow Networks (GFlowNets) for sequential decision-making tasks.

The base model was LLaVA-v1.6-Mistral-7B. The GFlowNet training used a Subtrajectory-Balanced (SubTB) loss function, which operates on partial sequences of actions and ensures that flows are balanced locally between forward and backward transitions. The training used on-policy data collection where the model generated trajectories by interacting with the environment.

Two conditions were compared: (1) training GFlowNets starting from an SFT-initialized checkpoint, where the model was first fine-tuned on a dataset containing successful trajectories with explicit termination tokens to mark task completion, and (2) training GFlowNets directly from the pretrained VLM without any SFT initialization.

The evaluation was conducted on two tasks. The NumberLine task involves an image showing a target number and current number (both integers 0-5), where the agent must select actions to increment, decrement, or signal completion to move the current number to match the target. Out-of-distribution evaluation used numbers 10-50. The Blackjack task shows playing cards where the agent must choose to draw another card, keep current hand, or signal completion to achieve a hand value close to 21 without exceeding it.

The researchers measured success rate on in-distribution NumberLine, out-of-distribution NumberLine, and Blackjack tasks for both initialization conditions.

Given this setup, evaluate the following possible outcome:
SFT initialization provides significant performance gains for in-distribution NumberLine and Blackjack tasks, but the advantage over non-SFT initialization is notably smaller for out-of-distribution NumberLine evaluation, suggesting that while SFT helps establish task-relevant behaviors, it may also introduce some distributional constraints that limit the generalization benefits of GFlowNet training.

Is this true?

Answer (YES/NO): NO